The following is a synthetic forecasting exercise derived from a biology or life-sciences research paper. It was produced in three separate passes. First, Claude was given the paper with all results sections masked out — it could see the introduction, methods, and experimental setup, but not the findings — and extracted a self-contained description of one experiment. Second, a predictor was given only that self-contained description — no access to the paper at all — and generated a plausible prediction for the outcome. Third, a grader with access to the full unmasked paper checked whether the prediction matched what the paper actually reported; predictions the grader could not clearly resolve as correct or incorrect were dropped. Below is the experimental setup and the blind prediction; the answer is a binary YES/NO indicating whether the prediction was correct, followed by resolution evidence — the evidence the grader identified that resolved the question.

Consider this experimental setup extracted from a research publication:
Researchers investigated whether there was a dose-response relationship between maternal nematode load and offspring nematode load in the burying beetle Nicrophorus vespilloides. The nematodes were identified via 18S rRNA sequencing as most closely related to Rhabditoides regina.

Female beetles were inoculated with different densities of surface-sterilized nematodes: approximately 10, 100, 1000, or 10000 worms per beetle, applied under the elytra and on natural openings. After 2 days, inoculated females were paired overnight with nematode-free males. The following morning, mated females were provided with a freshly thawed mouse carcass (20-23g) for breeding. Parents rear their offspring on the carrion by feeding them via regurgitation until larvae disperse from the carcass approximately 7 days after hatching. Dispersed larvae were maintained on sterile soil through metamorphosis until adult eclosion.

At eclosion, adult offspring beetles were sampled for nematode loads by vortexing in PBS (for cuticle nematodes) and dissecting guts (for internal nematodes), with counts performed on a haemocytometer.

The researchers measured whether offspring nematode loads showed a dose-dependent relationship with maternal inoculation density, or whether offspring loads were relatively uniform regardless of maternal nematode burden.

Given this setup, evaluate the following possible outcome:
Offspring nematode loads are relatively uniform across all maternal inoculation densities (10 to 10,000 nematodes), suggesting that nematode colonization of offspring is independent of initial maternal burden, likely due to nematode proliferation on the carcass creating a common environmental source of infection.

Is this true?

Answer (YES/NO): NO